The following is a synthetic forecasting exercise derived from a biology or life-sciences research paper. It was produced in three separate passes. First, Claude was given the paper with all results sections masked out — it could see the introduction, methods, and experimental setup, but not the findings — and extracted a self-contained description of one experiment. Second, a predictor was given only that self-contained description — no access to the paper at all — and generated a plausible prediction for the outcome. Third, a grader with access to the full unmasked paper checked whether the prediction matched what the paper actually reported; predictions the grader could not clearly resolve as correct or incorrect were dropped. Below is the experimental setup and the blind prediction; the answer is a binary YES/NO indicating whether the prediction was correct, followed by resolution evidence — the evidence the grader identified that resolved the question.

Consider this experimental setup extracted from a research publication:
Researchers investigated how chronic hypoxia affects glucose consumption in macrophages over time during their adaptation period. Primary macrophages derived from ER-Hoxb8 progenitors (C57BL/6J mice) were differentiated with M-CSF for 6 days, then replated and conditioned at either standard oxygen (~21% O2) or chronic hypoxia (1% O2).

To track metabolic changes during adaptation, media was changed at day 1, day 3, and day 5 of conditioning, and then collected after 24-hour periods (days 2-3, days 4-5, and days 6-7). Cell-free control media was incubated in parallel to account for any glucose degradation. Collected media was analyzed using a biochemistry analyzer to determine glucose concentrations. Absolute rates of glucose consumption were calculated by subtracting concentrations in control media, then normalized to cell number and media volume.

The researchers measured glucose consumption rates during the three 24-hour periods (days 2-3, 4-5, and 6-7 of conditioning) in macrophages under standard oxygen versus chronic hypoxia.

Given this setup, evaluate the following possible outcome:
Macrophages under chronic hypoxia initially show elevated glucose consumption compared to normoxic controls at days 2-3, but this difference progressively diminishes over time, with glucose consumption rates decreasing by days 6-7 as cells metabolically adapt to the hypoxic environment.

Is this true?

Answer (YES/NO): NO